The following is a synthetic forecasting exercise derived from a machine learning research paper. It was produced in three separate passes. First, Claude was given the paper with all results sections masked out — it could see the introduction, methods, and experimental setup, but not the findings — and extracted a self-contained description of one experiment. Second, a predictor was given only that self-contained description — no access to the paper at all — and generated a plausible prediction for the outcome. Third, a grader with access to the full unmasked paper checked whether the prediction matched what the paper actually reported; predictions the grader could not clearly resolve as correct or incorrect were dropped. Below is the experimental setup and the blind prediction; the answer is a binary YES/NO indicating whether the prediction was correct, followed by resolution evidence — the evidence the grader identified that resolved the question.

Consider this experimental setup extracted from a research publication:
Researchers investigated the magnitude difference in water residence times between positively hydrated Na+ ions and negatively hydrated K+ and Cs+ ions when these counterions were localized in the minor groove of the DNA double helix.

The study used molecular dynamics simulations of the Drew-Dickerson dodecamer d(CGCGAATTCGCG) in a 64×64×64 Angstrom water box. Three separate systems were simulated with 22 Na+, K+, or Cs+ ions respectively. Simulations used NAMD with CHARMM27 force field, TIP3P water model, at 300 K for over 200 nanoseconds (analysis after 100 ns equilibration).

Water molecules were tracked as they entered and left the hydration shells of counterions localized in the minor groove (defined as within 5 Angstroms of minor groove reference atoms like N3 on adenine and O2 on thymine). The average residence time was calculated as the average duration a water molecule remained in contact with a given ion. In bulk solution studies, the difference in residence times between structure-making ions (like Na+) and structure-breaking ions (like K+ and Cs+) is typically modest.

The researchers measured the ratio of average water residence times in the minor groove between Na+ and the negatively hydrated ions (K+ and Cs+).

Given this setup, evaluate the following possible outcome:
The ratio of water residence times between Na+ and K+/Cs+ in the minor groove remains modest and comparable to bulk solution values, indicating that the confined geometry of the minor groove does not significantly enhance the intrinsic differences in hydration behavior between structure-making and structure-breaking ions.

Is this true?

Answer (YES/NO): NO